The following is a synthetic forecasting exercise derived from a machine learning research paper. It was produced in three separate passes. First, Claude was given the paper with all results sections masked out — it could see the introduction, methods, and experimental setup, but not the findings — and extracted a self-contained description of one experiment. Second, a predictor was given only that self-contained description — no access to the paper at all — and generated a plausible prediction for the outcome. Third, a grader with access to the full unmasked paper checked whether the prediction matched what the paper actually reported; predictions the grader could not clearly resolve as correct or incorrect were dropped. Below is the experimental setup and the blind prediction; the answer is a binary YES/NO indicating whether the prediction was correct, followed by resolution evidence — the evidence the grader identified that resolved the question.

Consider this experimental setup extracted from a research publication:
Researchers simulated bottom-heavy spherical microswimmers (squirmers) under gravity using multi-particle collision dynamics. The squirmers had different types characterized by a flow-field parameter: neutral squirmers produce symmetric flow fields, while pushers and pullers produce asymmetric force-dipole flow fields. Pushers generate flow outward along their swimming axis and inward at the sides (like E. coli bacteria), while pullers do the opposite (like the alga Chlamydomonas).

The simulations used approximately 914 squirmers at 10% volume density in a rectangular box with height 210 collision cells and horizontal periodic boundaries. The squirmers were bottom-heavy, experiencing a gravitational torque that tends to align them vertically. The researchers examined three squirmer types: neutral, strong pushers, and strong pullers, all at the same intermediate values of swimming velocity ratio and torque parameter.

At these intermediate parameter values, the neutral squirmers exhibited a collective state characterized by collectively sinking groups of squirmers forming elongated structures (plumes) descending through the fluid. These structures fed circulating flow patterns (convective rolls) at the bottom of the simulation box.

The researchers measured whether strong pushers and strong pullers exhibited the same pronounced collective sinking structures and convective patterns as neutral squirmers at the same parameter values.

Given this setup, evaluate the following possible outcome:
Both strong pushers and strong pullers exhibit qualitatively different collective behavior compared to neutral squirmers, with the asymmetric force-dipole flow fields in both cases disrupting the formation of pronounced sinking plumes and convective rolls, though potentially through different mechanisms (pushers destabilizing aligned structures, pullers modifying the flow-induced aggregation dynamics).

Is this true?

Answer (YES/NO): YES